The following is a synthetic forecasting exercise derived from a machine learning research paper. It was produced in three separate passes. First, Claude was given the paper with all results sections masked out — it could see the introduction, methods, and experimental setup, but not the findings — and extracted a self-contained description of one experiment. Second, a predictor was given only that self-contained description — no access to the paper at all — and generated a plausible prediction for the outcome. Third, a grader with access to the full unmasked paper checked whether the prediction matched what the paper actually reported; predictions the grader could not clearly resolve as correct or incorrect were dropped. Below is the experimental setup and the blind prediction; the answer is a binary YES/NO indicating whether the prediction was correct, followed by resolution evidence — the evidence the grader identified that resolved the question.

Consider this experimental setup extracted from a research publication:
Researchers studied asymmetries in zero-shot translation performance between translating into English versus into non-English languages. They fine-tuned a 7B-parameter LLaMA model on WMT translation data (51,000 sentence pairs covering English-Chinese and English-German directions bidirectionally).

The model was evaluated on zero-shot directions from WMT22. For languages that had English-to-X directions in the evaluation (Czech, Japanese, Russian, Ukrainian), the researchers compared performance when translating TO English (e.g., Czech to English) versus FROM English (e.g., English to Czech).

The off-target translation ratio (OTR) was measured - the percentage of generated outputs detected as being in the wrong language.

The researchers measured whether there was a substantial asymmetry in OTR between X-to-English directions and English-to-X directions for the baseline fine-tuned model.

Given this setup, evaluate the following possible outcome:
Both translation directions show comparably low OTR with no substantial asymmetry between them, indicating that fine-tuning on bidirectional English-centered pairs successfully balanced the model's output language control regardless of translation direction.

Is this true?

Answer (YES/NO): NO